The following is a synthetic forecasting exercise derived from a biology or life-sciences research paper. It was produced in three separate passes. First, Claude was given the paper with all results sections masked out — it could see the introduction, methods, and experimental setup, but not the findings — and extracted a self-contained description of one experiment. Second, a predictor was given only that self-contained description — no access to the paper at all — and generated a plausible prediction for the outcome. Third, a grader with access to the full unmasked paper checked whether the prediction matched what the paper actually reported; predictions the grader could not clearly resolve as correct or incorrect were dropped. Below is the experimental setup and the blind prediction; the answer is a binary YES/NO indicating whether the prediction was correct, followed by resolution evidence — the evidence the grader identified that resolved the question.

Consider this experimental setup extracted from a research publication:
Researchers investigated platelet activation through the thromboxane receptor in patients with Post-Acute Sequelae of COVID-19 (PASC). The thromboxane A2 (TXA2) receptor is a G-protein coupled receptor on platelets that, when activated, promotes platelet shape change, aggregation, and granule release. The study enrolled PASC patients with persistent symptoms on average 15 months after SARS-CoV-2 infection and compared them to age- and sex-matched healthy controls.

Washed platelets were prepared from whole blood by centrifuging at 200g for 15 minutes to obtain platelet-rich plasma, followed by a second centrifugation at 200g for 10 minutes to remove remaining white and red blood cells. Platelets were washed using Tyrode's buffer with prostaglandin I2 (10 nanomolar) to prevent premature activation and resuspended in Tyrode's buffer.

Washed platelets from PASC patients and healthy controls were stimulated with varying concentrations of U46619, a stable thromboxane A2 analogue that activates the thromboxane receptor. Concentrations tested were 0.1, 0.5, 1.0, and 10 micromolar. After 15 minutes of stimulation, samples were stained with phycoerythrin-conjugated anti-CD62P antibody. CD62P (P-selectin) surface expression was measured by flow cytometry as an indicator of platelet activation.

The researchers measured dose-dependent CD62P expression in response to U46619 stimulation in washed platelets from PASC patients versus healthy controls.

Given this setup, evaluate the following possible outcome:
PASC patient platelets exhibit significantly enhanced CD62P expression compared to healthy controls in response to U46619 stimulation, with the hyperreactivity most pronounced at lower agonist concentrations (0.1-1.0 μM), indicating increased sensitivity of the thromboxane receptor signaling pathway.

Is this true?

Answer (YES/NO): NO